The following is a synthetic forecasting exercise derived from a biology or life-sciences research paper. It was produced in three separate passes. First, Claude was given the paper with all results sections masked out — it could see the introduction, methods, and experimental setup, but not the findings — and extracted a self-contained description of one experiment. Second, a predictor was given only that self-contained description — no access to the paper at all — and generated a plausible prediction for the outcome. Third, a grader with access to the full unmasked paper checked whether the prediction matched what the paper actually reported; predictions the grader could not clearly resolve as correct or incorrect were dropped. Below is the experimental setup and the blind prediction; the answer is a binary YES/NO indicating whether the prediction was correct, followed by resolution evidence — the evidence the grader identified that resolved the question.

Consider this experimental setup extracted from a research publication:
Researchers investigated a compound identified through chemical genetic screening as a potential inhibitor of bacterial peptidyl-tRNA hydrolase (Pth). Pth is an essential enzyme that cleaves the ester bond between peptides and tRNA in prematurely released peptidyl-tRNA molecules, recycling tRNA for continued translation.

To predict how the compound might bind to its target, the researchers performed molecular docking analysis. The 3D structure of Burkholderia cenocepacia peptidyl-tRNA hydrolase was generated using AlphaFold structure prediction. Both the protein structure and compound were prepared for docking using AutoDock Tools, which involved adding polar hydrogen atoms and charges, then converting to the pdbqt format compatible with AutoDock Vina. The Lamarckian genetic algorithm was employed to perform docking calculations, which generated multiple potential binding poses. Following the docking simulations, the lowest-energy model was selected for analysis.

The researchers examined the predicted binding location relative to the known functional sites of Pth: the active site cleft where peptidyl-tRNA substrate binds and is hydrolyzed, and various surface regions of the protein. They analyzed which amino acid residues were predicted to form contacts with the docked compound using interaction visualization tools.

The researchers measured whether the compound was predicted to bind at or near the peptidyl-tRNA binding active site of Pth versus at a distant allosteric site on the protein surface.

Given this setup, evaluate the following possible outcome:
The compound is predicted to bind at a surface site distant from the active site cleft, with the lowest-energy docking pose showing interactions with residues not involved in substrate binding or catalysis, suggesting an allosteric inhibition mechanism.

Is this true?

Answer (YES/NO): NO